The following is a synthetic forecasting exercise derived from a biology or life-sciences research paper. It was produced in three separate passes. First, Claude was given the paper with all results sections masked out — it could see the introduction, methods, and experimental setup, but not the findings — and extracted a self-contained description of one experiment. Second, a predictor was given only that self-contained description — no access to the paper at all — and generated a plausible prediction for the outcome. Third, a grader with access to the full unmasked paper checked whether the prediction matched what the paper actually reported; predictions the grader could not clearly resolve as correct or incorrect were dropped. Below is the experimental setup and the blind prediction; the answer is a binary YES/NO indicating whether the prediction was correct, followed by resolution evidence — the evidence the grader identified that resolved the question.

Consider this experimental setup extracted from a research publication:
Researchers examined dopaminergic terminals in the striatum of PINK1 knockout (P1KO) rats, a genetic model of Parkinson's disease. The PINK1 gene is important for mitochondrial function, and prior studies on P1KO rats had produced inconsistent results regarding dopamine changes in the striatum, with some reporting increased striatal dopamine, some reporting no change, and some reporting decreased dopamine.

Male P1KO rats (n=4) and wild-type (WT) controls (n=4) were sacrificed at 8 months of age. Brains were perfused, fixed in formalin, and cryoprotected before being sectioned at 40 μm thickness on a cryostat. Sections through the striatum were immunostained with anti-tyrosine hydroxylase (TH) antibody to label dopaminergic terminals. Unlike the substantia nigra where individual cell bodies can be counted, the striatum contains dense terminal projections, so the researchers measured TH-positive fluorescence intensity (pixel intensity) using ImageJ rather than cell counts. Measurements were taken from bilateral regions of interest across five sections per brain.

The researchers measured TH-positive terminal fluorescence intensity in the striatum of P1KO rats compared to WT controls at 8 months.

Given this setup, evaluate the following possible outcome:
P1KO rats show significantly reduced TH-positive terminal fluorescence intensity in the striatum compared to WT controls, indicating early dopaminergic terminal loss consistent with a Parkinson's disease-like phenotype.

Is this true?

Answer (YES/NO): YES